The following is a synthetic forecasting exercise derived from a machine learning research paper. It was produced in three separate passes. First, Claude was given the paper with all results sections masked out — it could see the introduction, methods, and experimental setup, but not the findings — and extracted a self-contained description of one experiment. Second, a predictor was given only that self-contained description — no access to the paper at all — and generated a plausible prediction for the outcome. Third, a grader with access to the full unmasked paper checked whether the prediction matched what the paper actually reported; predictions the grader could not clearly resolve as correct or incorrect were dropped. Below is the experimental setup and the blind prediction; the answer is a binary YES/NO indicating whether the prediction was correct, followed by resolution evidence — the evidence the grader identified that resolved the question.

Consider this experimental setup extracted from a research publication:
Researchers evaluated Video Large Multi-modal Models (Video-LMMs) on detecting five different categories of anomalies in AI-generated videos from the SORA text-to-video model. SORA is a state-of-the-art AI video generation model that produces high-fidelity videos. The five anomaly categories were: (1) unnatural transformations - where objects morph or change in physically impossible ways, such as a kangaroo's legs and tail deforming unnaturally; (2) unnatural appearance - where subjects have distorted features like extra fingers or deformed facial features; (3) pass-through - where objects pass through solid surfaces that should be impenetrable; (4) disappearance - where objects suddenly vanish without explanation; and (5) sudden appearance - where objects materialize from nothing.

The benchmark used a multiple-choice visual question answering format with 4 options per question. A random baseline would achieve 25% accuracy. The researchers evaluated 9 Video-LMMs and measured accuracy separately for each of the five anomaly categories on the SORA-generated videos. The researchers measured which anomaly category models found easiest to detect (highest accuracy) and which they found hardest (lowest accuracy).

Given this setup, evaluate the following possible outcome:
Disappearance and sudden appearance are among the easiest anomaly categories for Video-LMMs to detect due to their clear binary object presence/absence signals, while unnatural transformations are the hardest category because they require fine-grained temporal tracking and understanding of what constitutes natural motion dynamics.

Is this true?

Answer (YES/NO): NO